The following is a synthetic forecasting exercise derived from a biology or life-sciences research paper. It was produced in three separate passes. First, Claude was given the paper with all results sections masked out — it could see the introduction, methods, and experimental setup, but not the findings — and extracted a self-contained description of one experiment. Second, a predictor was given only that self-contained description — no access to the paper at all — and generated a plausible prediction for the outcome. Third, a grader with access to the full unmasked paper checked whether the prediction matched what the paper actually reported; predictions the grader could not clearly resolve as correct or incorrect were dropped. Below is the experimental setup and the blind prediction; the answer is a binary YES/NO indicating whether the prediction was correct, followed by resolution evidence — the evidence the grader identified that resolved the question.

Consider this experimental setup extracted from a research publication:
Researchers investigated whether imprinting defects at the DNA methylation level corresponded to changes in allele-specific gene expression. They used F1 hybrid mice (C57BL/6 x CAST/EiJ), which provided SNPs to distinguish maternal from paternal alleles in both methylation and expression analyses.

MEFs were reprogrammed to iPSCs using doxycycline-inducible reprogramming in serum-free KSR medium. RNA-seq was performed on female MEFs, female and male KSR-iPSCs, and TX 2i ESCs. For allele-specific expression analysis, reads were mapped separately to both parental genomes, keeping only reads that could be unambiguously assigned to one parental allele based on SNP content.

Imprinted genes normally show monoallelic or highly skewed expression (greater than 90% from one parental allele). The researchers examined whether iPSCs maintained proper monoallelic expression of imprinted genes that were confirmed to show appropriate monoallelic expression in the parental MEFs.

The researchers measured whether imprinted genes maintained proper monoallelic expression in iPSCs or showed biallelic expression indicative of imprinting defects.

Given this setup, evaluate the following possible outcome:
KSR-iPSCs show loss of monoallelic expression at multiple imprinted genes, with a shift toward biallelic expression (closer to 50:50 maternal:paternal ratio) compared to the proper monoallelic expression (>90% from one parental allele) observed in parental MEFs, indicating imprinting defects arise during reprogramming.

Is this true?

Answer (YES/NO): YES